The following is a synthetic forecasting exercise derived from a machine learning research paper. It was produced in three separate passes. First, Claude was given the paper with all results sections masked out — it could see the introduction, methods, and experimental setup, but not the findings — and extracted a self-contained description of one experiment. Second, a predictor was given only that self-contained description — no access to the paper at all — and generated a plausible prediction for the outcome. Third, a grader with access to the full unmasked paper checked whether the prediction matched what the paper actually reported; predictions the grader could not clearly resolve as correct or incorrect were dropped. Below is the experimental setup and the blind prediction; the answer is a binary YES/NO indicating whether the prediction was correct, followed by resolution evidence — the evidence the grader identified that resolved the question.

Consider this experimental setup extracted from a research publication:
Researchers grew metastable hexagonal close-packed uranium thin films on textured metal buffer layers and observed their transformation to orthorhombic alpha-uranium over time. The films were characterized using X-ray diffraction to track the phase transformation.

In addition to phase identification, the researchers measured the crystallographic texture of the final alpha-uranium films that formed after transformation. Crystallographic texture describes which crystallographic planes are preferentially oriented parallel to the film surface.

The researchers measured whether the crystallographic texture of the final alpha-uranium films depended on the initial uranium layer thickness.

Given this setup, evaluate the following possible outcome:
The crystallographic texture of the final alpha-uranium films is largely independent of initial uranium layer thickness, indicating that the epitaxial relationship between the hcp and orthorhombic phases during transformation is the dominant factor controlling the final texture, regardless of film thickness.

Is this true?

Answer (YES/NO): NO